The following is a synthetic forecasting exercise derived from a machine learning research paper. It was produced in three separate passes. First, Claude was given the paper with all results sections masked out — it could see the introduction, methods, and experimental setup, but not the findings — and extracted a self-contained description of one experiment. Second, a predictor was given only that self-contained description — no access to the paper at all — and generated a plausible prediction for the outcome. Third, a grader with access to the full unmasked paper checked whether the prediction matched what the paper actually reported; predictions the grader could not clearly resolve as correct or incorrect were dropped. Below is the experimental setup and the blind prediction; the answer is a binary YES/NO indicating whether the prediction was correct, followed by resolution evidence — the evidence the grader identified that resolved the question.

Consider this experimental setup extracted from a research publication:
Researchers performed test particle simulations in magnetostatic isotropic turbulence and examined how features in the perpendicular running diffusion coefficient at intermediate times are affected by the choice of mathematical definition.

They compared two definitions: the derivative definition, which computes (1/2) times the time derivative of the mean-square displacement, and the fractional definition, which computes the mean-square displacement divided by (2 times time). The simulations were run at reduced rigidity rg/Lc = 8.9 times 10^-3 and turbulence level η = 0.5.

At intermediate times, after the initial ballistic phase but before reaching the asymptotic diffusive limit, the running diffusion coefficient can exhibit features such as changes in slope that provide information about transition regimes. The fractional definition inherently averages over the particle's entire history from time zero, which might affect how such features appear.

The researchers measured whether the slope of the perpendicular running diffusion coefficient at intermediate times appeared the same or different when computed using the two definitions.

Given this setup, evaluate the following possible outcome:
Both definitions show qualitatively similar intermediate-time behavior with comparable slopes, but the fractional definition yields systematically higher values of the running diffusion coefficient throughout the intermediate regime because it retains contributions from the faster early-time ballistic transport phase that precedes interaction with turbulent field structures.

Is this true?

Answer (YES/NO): NO